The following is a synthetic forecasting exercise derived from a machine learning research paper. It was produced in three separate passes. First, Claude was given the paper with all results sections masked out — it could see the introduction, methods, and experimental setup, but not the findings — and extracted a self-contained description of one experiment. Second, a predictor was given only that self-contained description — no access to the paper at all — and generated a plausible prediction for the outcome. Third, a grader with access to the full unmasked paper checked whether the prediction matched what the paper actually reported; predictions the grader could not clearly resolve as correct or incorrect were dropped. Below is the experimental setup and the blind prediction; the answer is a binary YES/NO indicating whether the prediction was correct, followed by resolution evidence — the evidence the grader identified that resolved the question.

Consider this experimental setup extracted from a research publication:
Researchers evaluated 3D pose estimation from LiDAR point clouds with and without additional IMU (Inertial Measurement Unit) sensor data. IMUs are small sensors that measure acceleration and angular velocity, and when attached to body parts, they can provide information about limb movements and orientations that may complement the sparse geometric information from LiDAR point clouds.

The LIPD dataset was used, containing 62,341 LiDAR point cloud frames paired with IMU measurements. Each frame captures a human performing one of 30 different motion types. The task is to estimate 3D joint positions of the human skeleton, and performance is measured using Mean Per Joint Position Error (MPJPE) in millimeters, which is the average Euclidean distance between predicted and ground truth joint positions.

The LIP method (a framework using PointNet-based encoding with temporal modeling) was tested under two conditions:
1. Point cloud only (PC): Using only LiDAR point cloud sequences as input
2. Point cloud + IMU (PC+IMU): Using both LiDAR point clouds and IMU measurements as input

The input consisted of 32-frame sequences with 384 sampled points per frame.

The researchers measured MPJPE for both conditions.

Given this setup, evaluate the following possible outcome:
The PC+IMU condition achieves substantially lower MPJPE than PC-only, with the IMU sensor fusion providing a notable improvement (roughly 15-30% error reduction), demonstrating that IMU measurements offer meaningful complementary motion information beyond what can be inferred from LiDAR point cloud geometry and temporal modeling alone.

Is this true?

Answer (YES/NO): YES